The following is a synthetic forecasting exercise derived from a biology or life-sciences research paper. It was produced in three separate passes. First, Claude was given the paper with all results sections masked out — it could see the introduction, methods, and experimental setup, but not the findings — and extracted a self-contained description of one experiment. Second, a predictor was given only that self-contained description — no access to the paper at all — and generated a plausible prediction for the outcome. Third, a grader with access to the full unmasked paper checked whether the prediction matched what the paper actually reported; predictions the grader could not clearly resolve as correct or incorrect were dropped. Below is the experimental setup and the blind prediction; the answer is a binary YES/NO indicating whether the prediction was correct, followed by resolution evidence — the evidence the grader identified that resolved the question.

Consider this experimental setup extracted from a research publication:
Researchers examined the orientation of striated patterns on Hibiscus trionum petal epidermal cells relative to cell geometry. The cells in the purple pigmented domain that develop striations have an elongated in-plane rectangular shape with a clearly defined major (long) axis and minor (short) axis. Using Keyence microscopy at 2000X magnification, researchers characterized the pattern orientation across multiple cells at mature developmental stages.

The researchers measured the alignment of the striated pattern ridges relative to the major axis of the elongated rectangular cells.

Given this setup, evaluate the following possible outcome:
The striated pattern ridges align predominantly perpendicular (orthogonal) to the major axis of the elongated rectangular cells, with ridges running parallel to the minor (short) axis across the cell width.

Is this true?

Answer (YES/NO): NO